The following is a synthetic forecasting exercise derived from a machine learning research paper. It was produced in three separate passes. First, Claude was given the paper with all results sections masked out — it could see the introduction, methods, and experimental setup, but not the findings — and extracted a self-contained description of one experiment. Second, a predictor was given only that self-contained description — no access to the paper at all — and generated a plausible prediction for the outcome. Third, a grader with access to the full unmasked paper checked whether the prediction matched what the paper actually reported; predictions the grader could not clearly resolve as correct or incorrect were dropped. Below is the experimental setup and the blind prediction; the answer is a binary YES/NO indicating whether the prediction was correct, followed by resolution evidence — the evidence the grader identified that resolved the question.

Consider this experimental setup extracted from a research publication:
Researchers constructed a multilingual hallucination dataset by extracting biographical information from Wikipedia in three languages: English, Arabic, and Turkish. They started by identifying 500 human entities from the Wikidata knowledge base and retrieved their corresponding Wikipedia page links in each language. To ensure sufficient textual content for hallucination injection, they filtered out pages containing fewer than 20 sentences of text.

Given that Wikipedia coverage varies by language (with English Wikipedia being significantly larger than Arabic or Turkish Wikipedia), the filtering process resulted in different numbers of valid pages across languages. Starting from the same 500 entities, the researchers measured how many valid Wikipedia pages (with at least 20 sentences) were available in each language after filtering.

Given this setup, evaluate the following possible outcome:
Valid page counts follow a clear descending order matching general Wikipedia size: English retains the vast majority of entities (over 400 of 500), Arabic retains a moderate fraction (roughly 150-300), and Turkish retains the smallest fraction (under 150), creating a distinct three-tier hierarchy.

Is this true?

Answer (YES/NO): NO